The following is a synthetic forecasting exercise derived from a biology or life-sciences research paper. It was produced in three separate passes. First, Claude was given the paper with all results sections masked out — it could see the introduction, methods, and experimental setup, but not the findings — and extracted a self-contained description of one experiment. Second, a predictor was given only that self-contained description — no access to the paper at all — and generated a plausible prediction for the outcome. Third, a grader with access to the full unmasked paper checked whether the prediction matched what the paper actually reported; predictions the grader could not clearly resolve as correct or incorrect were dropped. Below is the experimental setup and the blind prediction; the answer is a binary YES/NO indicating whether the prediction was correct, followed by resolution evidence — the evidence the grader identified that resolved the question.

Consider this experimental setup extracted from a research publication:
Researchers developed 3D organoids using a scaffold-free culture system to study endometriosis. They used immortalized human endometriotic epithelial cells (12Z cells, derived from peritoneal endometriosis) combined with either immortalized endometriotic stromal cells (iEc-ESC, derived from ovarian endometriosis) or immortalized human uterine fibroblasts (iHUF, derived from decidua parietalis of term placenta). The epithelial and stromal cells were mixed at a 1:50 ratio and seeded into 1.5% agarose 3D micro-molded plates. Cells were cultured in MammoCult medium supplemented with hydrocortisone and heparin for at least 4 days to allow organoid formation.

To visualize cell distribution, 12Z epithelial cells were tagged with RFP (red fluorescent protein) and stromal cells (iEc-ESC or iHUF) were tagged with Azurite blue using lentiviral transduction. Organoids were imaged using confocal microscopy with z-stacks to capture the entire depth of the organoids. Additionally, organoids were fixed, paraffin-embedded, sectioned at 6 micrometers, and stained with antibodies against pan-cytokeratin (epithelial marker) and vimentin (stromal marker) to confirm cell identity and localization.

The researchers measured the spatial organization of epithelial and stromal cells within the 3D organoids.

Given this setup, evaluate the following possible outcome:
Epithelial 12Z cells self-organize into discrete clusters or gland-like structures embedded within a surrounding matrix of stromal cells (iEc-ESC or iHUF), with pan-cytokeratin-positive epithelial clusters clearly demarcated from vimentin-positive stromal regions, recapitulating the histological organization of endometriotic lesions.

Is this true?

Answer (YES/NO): NO